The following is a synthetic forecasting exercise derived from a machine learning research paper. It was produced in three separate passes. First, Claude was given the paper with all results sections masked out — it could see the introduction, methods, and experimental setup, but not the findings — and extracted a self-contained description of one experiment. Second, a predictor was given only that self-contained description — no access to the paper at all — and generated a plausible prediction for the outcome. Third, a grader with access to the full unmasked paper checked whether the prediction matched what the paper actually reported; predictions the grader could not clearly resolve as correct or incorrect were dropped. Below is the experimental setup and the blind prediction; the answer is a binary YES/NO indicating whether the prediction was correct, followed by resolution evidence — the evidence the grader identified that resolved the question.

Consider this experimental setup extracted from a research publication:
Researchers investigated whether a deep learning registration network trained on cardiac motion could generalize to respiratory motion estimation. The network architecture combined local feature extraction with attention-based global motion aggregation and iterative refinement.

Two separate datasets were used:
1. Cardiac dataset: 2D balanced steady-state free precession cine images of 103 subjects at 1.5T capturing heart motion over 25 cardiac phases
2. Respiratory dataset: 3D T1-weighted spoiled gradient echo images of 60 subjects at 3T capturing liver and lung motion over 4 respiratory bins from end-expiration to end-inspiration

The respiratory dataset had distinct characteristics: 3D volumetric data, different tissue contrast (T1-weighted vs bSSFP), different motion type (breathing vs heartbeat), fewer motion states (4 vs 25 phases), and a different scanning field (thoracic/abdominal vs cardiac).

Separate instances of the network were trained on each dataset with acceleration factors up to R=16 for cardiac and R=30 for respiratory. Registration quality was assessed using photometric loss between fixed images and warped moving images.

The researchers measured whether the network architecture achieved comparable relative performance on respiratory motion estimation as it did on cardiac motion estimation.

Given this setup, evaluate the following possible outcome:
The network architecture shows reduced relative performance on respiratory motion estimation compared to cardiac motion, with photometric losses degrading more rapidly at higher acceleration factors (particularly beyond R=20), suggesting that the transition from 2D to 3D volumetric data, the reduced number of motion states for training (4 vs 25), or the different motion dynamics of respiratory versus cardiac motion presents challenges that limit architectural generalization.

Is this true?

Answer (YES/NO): NO